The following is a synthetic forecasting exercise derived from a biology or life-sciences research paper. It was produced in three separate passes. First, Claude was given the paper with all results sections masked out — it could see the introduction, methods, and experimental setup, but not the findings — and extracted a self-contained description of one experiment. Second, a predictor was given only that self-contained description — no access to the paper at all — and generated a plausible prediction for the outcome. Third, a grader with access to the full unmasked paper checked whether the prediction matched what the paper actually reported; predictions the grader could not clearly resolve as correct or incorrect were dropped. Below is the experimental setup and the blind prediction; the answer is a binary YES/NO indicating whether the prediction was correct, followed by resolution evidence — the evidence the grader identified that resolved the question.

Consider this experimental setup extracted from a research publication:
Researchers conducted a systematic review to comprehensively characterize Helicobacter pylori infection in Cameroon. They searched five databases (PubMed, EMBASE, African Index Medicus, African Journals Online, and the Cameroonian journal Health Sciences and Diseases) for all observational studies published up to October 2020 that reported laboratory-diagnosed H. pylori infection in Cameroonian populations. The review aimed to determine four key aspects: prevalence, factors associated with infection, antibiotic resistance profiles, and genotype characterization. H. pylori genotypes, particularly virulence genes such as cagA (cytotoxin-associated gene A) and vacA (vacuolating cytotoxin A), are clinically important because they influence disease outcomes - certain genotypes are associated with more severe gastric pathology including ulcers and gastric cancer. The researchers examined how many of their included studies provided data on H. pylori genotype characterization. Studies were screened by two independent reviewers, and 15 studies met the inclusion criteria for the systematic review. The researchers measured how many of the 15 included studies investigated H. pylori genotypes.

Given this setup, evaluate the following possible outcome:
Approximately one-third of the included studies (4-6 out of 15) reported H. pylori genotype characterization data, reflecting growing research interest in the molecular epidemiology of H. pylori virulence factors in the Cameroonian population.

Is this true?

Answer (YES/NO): NO